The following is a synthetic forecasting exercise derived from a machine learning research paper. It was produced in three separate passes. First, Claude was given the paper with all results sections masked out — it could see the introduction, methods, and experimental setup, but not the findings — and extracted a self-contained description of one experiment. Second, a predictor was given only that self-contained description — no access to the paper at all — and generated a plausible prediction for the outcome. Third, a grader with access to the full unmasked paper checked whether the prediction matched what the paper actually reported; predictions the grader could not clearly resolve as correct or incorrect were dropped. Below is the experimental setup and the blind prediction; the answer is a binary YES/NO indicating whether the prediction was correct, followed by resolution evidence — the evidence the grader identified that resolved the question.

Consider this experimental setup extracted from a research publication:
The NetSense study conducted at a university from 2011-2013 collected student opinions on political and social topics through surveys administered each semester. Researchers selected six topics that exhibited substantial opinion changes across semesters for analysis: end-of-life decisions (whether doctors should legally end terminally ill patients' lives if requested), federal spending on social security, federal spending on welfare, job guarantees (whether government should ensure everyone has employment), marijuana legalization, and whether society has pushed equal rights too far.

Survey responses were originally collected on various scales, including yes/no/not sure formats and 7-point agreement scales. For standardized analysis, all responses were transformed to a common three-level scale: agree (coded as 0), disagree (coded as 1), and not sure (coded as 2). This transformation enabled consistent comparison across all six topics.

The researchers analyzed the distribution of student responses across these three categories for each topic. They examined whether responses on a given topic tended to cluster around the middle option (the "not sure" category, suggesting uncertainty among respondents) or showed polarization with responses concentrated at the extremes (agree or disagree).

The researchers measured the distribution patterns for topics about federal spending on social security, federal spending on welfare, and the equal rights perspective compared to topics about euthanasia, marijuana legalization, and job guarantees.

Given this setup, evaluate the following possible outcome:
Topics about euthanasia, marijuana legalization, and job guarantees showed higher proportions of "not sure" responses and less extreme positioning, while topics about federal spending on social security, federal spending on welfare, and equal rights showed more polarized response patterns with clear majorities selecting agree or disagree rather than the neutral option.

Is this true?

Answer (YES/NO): NO